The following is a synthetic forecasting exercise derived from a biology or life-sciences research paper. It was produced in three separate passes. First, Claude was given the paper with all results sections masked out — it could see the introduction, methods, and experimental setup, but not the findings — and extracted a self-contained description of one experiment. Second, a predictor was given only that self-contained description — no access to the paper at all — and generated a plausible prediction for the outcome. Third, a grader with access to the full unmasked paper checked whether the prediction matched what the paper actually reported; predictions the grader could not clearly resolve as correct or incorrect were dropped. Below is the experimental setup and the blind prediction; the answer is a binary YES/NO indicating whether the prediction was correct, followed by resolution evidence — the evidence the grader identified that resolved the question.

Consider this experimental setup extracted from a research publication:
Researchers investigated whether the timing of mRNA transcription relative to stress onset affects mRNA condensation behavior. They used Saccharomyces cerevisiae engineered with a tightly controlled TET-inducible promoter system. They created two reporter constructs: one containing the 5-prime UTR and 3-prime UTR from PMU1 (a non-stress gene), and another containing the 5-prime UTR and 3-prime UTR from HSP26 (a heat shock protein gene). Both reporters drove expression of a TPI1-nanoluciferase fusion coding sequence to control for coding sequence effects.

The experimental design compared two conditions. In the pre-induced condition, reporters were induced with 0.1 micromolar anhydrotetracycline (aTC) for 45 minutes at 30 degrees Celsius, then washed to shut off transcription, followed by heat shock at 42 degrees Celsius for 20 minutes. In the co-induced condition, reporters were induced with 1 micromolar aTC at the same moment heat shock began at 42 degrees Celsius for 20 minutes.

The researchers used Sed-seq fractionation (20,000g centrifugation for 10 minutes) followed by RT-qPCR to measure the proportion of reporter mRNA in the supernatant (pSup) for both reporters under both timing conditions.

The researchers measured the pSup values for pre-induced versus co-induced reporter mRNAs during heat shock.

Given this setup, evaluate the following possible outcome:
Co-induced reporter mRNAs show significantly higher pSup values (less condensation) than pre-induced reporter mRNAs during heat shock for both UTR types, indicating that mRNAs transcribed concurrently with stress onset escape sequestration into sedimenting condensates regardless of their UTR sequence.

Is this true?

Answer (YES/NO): YES